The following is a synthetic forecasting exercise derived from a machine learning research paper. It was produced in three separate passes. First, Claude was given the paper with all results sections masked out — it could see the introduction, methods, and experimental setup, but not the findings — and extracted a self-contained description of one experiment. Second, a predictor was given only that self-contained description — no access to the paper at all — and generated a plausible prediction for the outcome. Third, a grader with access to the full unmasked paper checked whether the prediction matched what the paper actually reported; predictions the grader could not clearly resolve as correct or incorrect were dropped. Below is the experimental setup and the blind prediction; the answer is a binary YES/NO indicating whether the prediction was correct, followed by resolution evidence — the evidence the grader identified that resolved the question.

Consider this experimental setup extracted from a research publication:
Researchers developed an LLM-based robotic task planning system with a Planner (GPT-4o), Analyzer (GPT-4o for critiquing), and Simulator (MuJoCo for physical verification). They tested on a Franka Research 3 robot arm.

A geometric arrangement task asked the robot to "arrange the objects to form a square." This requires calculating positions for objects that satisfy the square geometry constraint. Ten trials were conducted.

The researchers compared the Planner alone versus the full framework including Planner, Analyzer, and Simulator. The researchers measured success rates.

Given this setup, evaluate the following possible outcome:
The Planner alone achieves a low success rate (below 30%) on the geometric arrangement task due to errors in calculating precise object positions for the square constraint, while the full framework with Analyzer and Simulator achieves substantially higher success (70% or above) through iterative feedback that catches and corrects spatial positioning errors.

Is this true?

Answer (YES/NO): NO